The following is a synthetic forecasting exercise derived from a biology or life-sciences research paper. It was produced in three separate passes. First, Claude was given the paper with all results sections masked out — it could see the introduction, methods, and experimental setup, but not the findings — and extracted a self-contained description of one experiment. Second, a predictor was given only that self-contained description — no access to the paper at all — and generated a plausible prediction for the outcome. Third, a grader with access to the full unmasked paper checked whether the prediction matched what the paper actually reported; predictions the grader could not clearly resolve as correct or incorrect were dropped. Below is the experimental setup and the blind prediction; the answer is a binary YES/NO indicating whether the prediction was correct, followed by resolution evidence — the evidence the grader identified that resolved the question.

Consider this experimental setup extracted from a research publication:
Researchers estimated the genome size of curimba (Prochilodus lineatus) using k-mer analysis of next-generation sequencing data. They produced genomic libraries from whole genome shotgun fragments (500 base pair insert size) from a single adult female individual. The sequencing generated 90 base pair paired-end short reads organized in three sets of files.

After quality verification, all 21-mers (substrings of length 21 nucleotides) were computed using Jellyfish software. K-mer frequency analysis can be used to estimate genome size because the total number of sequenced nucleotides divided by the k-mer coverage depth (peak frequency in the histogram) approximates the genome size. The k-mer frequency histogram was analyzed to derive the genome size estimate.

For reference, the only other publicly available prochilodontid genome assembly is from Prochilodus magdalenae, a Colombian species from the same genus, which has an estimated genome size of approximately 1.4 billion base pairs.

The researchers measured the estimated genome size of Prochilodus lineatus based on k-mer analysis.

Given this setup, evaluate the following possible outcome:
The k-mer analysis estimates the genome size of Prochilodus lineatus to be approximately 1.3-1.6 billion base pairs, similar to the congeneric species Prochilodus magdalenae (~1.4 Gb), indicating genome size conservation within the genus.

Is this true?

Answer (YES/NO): NO